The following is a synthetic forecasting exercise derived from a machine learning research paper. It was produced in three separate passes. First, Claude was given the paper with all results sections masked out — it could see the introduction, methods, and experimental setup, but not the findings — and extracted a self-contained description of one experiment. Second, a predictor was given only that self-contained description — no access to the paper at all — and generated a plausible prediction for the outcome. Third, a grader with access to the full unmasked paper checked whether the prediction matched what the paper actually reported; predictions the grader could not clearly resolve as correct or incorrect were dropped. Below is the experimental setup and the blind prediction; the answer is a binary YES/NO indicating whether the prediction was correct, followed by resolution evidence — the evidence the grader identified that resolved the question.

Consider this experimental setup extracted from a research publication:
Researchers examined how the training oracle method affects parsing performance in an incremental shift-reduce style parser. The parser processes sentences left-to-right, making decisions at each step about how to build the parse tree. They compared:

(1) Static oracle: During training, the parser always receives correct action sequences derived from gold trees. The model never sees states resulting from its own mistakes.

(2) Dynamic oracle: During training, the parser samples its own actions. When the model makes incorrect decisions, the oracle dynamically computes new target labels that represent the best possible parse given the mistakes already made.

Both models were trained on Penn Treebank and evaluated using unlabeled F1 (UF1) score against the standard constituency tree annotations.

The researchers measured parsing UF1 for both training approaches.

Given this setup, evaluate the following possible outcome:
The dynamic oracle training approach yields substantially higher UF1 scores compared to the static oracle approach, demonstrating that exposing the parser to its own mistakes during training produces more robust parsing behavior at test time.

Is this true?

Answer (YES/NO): YES